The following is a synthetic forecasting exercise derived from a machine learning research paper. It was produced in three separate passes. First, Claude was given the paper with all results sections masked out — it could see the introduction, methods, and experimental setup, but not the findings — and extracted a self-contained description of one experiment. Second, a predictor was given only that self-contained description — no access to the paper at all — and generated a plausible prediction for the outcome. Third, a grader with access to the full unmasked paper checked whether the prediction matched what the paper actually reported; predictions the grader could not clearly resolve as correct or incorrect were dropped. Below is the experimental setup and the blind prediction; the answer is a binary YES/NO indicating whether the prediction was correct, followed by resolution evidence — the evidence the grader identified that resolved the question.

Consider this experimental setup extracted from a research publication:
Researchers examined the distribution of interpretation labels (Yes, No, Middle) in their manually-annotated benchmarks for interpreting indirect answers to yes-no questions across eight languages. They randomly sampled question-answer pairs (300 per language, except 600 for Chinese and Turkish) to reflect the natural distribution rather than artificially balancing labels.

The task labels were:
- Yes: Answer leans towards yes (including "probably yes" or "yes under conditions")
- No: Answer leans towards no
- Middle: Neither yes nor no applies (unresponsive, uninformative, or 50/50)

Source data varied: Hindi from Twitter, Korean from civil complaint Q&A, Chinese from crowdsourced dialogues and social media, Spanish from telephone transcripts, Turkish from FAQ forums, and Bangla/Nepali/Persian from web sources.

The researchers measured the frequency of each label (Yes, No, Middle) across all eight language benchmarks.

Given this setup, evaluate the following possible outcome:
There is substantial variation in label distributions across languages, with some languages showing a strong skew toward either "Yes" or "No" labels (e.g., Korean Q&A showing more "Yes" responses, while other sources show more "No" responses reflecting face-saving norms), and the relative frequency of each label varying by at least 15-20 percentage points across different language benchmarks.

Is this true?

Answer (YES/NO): NO